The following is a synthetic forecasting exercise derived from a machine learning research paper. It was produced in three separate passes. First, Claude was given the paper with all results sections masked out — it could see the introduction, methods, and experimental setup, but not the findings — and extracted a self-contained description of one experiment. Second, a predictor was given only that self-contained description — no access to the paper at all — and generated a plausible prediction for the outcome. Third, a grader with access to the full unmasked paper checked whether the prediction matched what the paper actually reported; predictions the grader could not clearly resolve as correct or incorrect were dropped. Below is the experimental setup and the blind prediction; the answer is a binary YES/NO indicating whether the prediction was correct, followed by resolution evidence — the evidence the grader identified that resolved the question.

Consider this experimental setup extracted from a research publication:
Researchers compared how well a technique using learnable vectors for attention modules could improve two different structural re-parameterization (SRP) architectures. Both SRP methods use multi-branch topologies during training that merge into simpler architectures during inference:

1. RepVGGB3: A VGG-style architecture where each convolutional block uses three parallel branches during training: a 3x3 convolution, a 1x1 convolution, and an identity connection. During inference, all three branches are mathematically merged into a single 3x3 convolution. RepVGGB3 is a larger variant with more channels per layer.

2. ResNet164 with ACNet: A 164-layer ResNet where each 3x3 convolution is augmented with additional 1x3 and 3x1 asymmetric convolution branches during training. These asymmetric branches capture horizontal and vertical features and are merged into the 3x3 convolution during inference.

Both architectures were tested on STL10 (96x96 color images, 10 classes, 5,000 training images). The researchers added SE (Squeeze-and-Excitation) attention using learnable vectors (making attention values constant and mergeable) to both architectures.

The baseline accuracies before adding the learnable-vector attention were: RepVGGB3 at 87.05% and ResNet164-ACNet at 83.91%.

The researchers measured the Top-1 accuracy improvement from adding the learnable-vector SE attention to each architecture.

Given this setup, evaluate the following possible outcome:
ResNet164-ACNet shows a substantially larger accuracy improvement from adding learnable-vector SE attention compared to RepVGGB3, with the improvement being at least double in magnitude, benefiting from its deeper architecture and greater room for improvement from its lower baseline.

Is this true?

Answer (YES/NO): NO